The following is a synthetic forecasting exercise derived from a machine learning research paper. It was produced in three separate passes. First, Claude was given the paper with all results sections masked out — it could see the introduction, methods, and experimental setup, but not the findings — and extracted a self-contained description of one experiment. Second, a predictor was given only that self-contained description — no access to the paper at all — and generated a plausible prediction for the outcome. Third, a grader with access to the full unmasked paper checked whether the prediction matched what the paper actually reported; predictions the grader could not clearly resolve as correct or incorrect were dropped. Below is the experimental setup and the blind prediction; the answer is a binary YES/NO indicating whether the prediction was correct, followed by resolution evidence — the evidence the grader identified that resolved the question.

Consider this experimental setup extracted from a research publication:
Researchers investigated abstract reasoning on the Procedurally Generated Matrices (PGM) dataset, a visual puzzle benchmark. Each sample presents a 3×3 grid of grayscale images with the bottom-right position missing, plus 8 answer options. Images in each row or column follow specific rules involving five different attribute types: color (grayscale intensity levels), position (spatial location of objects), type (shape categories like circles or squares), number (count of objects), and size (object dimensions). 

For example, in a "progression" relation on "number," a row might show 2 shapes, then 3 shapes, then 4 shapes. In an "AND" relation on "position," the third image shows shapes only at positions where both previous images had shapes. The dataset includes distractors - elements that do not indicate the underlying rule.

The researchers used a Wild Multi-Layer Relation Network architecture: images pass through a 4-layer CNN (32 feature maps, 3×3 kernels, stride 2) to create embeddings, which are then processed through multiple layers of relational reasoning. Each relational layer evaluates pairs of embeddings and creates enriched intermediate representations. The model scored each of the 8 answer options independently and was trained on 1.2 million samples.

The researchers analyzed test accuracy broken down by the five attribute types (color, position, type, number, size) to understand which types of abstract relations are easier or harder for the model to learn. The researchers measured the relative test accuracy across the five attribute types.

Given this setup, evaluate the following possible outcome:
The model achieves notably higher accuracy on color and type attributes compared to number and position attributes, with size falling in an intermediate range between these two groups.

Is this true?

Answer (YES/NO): NO